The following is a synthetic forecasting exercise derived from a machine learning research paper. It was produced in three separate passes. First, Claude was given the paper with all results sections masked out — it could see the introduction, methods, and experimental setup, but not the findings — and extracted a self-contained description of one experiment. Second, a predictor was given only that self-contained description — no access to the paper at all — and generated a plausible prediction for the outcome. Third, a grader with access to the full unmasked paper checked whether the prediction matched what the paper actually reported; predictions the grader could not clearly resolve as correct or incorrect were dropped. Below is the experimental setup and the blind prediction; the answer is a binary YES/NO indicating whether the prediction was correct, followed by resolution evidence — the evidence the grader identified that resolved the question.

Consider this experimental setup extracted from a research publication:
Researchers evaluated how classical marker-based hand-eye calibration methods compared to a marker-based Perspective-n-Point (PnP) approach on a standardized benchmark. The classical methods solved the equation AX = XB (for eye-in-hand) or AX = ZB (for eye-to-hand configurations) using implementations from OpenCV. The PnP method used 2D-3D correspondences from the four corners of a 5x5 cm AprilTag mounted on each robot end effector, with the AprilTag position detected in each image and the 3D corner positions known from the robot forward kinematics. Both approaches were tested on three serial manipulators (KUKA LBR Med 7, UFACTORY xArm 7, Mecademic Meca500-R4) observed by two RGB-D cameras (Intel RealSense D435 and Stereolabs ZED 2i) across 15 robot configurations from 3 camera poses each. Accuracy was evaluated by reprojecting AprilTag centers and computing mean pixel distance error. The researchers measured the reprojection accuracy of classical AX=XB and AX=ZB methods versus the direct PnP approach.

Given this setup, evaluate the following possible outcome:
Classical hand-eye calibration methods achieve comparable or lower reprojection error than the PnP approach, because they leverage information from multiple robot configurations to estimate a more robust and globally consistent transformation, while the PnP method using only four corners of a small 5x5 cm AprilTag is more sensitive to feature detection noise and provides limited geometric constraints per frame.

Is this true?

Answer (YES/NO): NO